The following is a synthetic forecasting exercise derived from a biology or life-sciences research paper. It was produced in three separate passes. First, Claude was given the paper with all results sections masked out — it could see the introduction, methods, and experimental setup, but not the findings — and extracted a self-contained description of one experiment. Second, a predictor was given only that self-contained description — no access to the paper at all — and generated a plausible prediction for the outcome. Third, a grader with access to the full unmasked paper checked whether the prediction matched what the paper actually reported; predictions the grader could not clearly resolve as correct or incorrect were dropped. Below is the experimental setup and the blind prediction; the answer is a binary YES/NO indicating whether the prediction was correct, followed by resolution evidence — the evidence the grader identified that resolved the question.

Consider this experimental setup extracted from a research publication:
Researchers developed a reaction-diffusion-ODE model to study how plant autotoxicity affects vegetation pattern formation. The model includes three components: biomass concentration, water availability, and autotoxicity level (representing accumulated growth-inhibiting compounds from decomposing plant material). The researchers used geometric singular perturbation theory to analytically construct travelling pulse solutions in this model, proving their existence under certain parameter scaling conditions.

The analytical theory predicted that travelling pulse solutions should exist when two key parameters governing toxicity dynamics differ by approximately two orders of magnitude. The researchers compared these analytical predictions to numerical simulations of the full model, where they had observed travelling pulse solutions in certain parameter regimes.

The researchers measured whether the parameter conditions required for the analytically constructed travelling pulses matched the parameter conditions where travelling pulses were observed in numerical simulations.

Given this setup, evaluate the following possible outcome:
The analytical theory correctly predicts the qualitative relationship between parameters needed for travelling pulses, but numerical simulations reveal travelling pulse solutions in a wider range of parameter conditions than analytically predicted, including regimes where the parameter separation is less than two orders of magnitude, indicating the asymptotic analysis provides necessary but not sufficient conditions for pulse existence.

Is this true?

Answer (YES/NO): NO